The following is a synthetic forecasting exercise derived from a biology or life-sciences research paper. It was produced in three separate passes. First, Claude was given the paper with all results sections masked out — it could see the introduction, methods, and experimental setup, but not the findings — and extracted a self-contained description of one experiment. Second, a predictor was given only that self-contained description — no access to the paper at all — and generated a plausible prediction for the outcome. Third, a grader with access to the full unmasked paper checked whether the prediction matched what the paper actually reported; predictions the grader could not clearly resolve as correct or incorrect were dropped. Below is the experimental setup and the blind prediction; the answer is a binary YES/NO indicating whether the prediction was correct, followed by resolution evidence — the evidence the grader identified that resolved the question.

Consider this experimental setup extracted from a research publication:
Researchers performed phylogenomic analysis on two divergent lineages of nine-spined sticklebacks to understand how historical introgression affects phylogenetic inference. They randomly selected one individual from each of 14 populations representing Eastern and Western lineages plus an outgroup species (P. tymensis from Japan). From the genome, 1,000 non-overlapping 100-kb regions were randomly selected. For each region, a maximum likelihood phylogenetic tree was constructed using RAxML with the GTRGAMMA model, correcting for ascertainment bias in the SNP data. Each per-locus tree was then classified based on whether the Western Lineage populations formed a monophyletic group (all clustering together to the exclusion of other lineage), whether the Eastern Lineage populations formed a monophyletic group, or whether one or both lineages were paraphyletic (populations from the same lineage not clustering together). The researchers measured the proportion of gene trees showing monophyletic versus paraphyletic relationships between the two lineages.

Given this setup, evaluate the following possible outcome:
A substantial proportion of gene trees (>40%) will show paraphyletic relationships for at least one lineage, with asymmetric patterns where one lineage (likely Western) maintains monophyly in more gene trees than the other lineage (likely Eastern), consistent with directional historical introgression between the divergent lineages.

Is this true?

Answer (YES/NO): YES